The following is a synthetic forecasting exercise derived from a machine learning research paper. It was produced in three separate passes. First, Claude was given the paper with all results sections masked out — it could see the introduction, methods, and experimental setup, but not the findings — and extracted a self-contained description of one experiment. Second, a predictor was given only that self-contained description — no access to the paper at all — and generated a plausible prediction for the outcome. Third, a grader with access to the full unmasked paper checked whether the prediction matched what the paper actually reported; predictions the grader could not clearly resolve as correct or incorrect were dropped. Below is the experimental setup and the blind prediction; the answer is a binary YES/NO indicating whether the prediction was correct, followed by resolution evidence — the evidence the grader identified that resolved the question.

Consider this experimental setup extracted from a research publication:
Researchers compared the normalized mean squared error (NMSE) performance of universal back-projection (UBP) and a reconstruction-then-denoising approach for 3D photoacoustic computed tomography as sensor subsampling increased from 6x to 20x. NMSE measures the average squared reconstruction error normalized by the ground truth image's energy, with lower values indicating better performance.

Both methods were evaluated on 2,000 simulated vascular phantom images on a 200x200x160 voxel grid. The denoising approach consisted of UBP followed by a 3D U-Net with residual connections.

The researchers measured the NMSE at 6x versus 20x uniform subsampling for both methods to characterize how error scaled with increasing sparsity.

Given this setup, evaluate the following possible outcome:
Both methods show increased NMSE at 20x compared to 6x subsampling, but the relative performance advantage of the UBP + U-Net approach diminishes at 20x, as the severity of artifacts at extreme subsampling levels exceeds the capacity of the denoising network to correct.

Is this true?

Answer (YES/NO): YES